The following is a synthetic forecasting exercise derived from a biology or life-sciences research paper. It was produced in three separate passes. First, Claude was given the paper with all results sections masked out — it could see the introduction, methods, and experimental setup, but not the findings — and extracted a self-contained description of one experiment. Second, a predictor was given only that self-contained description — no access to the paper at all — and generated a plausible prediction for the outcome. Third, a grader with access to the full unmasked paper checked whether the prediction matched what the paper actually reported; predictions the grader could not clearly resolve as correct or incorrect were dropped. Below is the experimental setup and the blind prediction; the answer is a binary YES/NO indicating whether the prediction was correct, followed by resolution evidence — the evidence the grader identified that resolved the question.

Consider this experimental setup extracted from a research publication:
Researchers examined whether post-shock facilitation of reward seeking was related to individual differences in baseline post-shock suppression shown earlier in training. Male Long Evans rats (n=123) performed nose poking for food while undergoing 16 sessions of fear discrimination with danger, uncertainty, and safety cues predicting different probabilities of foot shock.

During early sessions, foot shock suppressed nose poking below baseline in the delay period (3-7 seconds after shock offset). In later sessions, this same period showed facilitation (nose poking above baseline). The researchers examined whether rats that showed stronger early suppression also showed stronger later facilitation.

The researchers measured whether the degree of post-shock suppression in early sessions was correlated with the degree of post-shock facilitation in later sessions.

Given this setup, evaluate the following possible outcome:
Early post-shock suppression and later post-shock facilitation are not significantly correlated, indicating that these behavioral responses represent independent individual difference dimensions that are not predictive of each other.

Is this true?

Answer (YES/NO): YES